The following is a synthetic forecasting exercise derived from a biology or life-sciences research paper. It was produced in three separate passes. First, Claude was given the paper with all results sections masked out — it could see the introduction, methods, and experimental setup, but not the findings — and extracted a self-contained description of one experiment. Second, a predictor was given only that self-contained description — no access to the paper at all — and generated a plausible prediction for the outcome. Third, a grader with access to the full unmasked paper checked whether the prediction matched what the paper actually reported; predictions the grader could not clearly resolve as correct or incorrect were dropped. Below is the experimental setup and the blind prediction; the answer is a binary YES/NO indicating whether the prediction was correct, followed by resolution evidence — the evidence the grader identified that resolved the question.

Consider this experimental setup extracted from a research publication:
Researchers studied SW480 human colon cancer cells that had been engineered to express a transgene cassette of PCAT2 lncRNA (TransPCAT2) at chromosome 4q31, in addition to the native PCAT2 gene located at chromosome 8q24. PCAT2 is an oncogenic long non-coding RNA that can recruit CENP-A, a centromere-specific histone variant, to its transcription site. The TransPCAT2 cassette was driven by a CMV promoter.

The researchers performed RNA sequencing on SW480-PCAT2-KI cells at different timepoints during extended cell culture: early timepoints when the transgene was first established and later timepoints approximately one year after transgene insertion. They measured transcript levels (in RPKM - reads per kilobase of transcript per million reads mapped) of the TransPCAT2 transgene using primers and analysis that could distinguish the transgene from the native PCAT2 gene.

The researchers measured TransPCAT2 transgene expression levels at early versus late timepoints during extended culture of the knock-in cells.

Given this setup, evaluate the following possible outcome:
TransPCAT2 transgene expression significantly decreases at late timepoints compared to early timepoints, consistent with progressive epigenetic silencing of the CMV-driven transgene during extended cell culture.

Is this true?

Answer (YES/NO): YES